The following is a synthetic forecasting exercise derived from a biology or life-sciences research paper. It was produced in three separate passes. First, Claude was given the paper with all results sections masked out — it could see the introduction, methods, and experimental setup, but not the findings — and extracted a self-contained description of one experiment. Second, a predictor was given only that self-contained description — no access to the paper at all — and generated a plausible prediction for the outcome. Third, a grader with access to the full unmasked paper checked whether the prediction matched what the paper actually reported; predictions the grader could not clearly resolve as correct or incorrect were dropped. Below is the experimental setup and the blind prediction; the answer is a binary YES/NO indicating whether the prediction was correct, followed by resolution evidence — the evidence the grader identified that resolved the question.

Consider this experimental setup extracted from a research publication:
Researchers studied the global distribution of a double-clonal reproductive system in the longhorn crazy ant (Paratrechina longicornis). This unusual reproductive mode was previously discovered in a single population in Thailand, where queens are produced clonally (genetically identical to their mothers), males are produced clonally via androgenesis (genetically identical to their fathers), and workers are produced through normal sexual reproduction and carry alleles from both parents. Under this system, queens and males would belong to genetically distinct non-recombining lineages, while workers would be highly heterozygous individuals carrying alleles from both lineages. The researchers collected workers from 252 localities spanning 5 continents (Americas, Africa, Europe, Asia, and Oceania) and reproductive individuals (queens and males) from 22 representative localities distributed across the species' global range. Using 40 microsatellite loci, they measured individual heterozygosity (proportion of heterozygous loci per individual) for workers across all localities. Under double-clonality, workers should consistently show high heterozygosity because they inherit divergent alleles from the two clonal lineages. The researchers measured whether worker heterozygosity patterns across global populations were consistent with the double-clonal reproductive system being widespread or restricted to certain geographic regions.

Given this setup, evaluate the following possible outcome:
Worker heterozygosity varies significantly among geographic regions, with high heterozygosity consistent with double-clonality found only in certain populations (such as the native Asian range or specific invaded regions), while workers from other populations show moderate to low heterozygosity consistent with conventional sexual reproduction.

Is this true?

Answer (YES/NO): NO